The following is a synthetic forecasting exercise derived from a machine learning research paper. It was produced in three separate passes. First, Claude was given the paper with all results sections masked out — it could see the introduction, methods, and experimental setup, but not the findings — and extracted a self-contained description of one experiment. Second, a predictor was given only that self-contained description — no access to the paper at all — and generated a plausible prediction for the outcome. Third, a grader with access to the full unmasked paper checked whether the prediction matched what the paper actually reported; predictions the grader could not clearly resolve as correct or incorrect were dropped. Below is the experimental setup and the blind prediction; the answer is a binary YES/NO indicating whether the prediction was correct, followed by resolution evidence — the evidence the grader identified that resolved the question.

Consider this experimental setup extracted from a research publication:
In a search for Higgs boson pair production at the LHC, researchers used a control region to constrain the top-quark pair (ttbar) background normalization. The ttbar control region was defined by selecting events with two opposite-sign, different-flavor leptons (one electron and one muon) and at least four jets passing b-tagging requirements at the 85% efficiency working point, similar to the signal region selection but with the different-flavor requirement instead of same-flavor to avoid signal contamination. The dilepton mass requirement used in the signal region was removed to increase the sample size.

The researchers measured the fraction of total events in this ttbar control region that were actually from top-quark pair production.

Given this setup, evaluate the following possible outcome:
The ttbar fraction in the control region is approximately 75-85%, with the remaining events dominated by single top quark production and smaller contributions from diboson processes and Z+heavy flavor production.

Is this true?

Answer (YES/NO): NO